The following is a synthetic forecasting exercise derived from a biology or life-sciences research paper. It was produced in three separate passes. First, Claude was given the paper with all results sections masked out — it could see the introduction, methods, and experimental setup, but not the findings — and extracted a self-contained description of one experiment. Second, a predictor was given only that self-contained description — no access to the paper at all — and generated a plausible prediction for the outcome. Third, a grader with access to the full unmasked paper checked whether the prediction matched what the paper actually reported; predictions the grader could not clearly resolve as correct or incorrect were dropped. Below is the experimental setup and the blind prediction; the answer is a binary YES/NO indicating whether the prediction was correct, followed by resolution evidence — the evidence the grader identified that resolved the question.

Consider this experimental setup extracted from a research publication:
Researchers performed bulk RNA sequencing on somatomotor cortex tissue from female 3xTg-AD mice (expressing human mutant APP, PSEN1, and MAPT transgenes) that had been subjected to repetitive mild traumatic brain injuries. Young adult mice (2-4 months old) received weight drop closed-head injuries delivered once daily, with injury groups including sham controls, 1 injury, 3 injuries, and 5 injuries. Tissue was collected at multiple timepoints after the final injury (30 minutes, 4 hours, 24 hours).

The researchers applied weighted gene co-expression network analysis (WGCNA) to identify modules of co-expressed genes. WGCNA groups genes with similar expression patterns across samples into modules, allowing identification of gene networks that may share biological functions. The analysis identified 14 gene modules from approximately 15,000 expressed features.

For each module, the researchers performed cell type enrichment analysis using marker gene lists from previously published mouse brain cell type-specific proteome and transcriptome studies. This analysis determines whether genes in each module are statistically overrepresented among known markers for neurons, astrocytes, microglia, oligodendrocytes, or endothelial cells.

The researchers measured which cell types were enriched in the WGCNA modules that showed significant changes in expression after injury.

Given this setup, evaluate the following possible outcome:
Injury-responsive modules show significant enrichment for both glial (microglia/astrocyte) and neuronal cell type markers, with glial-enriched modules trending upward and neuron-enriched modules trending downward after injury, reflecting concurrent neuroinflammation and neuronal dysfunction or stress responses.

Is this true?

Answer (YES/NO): YES